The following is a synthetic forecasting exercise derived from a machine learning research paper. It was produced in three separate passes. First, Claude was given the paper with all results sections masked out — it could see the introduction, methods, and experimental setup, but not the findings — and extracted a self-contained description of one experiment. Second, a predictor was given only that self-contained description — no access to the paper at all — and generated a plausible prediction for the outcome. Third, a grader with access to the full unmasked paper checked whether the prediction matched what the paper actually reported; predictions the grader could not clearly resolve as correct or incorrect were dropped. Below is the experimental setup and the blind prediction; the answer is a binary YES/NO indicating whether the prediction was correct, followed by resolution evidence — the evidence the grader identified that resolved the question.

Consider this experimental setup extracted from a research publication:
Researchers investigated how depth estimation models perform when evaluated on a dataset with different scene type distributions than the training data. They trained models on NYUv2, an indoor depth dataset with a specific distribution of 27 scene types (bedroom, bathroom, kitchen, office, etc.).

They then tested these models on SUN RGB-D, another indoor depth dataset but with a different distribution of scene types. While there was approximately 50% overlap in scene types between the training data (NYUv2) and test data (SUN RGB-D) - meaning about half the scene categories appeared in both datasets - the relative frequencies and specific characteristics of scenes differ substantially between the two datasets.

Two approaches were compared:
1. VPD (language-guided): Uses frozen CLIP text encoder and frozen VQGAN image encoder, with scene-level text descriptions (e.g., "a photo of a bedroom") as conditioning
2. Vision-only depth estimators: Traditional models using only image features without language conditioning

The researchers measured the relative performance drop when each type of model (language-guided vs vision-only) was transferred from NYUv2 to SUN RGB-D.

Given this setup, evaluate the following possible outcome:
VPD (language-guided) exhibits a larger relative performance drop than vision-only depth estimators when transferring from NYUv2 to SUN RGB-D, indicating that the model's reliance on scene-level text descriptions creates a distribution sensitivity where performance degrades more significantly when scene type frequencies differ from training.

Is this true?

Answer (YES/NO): YES